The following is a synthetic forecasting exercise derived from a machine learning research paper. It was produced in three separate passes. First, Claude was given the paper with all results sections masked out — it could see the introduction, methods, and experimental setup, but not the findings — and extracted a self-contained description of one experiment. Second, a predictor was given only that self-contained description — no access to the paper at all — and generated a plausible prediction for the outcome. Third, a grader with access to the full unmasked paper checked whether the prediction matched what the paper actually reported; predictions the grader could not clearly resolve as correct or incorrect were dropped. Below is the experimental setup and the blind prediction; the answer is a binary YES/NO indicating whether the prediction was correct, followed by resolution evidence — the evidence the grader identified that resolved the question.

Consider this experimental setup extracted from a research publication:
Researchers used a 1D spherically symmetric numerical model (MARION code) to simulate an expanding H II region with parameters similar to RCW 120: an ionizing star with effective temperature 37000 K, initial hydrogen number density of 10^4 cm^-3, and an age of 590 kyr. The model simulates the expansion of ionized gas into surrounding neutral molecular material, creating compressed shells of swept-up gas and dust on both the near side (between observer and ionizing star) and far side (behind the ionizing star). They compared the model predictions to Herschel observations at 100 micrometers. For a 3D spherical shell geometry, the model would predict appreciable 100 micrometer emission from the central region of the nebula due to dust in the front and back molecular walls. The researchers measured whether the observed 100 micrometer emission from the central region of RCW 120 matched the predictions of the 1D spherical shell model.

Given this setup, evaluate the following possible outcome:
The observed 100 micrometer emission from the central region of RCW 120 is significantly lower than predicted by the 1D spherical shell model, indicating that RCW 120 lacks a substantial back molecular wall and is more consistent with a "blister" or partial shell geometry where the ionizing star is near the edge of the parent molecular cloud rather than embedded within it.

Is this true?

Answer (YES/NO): NO